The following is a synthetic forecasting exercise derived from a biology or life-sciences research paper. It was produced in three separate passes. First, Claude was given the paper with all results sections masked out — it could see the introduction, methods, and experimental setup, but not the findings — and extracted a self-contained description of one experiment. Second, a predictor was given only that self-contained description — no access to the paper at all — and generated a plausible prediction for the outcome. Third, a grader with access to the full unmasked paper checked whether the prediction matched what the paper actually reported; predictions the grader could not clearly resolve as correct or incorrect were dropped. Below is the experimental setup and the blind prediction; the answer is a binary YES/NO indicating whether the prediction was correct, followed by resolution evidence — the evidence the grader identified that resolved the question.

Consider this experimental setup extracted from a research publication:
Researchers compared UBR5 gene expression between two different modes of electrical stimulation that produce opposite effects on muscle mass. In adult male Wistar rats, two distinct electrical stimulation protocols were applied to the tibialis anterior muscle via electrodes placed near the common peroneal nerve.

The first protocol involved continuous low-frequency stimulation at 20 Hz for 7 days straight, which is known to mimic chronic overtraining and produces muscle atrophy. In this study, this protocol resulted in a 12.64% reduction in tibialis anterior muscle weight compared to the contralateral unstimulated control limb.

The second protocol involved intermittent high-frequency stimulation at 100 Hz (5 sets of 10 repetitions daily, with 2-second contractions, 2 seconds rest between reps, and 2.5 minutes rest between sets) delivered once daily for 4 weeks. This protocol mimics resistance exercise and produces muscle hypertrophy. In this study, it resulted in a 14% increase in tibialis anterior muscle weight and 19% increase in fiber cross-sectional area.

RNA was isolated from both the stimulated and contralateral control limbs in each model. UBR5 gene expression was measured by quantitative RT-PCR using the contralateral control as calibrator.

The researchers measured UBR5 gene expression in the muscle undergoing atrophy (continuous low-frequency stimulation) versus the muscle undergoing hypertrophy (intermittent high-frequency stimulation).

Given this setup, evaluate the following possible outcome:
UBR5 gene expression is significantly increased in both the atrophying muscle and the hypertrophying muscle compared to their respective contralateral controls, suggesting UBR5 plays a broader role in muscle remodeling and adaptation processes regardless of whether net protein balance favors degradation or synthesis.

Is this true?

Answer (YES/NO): NO